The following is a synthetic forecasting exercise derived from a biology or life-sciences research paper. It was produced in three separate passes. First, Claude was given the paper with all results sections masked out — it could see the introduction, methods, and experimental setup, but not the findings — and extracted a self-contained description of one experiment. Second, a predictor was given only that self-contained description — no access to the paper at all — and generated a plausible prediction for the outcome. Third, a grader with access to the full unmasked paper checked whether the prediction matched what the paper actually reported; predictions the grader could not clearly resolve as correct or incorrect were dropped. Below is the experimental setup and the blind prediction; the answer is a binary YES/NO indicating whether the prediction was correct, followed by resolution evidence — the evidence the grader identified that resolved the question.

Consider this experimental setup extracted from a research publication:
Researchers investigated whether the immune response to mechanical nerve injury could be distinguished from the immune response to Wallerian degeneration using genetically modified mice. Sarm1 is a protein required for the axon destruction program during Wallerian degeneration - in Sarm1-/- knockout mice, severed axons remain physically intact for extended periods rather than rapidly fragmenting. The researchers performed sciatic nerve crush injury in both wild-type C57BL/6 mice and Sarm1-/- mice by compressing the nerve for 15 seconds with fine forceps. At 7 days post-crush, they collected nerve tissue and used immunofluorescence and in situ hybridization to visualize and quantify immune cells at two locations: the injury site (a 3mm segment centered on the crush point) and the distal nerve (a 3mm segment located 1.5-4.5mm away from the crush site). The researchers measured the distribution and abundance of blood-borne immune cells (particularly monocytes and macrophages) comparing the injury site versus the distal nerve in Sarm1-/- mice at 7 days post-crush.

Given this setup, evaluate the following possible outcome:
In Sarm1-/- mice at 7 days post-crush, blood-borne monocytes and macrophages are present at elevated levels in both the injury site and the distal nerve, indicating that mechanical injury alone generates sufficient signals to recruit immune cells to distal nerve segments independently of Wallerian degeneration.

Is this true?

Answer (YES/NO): NO